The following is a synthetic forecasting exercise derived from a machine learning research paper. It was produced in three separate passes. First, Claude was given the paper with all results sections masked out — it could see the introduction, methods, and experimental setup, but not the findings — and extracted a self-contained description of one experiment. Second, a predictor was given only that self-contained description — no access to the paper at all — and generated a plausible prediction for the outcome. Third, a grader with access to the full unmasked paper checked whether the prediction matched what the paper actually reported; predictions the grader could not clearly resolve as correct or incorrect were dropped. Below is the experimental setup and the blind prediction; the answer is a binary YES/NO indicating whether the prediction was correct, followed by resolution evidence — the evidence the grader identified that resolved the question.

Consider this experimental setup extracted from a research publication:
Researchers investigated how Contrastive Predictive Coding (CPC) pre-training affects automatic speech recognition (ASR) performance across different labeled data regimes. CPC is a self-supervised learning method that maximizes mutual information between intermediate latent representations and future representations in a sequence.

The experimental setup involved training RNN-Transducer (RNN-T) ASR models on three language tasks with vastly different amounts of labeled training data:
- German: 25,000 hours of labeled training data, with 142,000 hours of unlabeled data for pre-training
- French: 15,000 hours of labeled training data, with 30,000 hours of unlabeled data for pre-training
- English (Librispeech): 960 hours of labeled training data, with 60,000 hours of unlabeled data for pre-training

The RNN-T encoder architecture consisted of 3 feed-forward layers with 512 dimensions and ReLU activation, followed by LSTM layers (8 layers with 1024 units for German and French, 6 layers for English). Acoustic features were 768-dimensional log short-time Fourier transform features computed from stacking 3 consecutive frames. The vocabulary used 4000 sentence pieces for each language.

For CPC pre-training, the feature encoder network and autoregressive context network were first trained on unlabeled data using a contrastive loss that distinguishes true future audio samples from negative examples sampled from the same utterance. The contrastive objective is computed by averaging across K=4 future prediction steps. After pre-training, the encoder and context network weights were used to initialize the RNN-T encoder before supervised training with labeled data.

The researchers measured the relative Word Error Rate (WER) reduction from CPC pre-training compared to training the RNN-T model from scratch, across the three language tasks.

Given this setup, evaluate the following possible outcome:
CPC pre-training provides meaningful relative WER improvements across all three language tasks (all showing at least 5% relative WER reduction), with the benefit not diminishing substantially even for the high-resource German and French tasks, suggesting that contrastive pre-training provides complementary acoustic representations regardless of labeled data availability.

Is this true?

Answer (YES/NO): NO